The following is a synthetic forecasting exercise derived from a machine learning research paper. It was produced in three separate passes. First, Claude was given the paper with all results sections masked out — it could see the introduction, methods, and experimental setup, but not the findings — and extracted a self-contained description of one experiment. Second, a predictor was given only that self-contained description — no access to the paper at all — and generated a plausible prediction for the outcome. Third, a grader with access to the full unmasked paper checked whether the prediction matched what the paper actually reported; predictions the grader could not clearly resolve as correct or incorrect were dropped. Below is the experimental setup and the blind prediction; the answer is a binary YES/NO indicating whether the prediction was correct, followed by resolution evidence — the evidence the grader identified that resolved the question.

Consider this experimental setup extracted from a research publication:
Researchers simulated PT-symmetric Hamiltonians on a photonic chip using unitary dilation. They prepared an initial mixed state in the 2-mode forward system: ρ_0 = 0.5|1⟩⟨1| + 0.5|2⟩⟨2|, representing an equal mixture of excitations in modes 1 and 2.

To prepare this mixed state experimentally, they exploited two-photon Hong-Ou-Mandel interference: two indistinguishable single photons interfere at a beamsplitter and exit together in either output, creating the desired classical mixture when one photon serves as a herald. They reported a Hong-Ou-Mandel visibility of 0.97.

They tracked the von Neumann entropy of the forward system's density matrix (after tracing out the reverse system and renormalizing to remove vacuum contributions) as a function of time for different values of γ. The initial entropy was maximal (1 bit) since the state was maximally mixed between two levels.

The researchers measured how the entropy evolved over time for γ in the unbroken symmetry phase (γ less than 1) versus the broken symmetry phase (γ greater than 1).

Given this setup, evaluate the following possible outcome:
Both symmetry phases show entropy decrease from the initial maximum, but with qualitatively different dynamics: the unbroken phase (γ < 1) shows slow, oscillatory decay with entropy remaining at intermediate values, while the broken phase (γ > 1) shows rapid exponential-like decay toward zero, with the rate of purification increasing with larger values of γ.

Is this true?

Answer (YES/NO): NO